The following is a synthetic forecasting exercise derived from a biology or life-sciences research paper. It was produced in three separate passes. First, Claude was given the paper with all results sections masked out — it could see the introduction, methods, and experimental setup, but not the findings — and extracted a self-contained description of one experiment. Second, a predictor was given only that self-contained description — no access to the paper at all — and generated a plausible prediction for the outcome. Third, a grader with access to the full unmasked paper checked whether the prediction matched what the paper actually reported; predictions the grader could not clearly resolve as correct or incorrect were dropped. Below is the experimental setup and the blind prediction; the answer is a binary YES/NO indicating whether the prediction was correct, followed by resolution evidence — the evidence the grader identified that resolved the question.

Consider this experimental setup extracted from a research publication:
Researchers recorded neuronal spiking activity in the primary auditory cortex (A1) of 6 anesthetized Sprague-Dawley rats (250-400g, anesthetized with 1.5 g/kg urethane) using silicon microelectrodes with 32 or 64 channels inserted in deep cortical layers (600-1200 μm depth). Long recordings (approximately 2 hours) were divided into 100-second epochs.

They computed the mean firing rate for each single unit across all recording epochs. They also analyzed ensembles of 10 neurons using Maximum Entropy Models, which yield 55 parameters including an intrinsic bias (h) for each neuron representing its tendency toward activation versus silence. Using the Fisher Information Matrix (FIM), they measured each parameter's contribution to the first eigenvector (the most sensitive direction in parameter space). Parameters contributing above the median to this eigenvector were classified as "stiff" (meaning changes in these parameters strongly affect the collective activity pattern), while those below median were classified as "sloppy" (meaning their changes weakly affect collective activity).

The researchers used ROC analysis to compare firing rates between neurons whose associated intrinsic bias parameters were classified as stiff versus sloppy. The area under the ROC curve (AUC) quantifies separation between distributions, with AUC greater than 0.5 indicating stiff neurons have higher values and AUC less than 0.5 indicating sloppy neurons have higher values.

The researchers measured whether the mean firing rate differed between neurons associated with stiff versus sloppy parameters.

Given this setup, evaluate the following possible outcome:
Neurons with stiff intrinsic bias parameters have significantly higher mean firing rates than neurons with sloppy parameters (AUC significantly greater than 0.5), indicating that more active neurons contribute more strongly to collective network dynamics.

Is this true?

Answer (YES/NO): YES